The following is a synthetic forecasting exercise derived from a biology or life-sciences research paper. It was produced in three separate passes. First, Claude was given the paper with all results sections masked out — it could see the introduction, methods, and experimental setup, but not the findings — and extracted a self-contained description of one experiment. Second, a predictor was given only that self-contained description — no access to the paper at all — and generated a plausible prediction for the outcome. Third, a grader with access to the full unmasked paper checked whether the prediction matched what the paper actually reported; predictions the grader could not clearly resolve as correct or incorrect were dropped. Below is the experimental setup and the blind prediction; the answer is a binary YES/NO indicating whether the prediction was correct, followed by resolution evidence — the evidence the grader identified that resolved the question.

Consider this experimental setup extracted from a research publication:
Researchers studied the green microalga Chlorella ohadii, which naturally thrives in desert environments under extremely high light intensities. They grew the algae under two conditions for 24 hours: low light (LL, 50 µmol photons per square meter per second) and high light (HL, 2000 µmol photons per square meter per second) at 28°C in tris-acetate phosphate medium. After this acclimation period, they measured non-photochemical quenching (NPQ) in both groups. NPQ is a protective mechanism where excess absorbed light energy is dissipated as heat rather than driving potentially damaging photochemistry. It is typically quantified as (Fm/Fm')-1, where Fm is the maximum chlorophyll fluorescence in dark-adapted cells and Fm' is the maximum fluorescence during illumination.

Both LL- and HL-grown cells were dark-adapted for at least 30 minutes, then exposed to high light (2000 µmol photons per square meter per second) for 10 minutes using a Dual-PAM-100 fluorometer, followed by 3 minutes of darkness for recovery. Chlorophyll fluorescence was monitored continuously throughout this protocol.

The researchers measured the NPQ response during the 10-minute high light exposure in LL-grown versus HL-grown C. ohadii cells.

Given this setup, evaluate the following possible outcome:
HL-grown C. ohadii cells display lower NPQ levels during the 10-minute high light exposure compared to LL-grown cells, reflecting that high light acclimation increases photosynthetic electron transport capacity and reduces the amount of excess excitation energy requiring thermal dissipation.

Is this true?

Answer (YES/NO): NO